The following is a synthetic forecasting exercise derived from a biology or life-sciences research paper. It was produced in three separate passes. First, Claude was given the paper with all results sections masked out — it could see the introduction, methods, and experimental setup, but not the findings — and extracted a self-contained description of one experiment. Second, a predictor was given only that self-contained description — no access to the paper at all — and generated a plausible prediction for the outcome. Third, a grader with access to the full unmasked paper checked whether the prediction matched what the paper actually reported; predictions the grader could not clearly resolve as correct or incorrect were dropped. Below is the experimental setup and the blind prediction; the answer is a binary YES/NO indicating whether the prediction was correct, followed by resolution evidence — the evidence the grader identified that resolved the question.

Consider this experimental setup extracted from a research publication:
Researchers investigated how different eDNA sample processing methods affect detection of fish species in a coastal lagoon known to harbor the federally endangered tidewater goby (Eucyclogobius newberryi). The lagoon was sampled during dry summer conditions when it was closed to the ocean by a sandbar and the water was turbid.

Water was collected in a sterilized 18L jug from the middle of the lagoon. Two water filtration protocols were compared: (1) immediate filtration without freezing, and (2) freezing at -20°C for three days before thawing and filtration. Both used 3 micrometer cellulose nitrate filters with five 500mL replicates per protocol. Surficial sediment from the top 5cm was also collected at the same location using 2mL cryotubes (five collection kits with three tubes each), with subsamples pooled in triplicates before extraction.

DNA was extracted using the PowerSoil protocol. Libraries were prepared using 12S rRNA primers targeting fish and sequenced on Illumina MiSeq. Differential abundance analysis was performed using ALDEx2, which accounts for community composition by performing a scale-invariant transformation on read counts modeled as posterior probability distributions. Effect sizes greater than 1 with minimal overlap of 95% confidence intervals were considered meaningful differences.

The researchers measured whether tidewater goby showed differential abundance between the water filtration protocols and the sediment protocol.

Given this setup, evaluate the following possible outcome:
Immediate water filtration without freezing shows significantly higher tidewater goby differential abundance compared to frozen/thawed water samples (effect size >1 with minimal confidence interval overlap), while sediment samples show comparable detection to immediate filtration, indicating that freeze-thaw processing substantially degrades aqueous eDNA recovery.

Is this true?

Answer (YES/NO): NO